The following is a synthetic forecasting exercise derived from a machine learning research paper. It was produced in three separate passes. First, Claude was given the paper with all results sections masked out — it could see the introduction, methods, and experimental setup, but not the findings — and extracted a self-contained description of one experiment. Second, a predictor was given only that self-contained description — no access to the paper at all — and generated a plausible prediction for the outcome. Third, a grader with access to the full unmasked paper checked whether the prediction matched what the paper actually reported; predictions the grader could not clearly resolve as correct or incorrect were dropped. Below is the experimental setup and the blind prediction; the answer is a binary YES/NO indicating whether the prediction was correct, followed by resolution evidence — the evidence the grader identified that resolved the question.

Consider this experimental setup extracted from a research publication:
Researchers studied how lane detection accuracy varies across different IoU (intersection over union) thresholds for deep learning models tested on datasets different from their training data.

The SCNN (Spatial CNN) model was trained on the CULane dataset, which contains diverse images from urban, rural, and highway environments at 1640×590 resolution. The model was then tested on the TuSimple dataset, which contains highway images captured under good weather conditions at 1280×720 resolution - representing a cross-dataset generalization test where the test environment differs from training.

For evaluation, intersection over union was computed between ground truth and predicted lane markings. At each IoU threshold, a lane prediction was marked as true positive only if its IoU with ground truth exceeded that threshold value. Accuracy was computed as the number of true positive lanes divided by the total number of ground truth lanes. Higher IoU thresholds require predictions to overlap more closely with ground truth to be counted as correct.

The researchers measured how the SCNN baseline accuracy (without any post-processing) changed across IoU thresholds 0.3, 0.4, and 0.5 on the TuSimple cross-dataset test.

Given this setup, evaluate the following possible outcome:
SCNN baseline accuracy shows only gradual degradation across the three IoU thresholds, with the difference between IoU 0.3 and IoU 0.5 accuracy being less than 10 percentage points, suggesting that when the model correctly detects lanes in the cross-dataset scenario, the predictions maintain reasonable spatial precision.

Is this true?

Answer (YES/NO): NO